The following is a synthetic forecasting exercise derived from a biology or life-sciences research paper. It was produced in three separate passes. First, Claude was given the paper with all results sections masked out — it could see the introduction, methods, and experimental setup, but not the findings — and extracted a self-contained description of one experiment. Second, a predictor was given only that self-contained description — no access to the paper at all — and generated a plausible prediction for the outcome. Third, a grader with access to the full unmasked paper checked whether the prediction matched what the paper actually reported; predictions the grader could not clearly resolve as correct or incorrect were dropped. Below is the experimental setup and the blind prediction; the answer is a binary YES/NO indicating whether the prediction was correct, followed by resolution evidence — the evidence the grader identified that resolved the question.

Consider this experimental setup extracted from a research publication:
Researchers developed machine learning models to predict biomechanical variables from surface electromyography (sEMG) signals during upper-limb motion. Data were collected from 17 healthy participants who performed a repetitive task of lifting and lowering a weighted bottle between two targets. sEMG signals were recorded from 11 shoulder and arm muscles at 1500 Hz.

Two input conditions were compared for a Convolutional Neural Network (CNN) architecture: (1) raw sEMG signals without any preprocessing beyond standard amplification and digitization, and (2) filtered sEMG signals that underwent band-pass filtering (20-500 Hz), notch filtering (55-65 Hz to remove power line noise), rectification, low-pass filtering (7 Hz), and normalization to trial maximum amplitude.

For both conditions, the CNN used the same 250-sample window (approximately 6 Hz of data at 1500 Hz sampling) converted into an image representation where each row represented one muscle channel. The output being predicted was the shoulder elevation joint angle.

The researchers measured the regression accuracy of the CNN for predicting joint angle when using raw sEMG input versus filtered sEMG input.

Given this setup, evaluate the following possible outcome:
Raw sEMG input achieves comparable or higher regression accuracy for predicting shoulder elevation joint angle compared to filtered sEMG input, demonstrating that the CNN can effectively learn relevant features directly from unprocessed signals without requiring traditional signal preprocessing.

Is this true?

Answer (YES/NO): YES